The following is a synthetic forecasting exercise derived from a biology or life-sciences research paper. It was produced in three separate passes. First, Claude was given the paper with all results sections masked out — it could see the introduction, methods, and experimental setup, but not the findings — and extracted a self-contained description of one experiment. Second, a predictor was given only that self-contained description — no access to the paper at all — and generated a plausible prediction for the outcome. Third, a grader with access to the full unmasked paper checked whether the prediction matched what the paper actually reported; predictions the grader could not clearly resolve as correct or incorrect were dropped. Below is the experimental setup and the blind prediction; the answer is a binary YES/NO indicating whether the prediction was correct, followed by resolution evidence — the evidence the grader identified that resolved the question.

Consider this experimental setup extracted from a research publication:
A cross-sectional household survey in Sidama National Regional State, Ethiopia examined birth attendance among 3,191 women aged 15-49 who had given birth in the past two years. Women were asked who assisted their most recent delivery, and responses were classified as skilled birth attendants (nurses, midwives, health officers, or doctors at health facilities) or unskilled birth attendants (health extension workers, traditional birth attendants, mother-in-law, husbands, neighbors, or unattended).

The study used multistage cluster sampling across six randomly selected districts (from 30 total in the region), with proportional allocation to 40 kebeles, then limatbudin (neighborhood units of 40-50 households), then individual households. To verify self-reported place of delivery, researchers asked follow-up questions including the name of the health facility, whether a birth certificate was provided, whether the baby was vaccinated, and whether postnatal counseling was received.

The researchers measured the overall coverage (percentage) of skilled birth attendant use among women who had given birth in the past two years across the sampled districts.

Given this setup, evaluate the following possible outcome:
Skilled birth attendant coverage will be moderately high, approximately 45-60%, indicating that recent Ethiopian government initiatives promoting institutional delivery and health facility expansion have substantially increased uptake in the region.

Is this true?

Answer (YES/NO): YES